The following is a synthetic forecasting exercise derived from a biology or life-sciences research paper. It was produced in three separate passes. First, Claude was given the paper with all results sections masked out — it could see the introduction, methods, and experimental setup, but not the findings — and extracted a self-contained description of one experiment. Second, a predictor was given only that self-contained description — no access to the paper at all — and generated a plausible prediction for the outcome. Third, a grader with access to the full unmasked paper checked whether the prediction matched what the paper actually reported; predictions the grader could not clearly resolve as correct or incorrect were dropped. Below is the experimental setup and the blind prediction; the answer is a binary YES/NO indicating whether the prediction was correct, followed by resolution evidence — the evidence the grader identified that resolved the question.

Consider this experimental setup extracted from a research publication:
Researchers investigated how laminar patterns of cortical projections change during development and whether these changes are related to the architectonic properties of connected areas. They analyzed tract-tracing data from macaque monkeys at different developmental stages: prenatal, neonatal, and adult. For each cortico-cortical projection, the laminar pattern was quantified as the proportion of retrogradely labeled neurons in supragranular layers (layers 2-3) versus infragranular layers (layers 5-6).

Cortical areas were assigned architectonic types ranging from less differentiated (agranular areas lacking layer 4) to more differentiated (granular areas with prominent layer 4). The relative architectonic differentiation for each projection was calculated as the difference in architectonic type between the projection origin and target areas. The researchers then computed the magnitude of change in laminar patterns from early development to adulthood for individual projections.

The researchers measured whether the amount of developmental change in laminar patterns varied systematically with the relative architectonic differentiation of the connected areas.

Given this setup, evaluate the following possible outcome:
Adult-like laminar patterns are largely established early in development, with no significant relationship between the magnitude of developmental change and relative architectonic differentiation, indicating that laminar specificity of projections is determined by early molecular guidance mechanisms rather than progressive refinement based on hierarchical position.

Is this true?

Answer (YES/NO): NO